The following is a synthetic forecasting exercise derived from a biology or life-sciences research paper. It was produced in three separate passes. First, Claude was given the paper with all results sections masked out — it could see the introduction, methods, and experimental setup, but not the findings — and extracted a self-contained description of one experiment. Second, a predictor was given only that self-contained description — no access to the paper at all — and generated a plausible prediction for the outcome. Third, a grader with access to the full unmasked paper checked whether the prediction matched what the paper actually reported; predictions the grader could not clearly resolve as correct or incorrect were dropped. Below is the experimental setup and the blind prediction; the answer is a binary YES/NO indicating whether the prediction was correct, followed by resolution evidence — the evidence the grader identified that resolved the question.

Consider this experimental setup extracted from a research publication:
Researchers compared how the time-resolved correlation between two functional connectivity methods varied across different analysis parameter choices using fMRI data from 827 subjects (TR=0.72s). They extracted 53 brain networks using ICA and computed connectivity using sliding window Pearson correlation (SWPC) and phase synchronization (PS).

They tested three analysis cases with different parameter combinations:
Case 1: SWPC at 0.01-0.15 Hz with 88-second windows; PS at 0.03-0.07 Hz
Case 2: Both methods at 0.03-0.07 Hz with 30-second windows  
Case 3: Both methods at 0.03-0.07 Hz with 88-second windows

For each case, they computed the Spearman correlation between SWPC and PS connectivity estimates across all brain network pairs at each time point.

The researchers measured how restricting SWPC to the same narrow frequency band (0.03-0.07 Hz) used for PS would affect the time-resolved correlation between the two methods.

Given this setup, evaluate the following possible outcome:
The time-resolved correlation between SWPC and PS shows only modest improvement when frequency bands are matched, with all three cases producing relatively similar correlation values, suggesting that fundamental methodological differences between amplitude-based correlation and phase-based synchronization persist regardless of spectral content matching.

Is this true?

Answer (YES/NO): NO